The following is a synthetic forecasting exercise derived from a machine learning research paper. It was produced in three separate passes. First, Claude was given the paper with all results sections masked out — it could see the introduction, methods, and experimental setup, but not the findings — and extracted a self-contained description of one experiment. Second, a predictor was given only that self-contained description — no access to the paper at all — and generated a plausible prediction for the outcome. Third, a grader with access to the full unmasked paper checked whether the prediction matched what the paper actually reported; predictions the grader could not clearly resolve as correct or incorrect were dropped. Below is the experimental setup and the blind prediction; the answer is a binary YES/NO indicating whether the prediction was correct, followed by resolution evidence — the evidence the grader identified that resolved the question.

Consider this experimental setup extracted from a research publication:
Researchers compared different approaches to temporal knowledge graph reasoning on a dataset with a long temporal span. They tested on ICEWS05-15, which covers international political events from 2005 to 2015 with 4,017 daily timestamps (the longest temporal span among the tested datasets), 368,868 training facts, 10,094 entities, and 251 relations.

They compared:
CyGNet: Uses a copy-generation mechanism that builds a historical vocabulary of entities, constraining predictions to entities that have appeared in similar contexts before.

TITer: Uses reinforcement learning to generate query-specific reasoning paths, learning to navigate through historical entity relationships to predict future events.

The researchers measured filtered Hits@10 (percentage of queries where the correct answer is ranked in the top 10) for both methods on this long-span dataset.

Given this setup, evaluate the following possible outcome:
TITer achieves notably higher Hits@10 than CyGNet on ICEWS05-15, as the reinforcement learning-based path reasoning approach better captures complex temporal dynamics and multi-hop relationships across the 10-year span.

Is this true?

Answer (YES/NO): YES